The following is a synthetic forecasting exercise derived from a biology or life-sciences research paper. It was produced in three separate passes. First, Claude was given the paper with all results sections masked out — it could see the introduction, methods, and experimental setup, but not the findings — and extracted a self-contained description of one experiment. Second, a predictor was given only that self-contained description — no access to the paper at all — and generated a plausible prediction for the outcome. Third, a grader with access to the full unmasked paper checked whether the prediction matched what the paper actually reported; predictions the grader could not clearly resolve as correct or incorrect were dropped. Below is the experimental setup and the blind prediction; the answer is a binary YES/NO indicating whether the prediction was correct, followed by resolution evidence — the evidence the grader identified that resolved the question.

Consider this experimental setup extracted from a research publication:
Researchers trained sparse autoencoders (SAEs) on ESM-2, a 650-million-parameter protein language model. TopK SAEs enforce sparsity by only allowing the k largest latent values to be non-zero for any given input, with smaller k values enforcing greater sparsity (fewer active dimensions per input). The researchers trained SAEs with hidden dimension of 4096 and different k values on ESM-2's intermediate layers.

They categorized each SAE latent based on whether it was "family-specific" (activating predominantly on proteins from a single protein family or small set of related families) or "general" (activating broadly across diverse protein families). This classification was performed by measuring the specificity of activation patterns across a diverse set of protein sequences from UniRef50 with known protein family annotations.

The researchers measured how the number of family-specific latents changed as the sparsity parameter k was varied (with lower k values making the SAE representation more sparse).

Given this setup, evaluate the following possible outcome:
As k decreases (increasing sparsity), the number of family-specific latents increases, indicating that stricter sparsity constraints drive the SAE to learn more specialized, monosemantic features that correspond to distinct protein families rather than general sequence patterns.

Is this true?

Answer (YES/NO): YES